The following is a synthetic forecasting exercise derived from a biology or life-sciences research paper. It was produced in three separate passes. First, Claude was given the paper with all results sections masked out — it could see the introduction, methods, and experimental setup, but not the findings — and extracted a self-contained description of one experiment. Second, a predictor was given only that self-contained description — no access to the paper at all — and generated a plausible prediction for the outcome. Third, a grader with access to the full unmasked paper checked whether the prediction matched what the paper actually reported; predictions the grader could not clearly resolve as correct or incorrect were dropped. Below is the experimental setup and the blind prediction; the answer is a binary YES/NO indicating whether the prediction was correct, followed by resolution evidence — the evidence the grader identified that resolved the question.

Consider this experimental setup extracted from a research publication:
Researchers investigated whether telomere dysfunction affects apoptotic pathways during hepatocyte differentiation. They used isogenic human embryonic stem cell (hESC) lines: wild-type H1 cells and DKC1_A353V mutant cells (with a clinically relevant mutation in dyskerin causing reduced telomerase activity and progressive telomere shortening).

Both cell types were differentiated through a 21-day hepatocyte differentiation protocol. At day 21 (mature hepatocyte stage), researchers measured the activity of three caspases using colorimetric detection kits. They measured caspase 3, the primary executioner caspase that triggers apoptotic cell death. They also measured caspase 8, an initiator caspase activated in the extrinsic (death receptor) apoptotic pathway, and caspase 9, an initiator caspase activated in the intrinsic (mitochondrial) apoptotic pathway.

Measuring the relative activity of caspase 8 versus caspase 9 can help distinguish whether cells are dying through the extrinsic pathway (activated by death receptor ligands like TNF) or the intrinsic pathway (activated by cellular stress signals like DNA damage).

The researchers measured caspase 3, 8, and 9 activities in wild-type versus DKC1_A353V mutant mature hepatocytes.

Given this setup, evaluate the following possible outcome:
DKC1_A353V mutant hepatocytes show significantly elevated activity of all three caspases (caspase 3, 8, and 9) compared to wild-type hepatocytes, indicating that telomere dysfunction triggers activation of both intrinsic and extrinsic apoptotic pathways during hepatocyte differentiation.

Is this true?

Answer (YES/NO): NO